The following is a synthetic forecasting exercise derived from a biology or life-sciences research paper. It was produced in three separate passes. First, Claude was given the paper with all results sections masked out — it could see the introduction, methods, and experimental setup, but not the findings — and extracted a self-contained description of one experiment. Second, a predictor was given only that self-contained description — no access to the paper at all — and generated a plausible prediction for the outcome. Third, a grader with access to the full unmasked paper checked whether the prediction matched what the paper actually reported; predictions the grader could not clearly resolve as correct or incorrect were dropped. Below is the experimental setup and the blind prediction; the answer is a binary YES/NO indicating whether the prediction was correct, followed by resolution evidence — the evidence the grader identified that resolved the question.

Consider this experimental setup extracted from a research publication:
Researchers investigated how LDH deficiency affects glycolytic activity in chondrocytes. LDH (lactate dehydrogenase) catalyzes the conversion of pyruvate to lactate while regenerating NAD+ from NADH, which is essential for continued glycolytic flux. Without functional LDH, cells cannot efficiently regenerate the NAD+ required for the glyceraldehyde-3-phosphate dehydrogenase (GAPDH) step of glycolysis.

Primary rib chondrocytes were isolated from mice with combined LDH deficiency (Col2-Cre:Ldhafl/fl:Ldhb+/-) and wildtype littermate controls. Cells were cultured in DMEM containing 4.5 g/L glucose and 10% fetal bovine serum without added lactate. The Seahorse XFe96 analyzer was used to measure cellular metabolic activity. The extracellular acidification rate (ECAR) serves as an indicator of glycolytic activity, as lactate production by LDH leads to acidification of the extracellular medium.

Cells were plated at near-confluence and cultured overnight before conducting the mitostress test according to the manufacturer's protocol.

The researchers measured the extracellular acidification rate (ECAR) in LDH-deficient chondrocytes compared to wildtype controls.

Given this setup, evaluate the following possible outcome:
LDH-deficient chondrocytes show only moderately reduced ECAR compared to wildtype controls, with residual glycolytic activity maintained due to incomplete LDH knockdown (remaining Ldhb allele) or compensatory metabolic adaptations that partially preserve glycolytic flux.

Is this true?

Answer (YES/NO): NO